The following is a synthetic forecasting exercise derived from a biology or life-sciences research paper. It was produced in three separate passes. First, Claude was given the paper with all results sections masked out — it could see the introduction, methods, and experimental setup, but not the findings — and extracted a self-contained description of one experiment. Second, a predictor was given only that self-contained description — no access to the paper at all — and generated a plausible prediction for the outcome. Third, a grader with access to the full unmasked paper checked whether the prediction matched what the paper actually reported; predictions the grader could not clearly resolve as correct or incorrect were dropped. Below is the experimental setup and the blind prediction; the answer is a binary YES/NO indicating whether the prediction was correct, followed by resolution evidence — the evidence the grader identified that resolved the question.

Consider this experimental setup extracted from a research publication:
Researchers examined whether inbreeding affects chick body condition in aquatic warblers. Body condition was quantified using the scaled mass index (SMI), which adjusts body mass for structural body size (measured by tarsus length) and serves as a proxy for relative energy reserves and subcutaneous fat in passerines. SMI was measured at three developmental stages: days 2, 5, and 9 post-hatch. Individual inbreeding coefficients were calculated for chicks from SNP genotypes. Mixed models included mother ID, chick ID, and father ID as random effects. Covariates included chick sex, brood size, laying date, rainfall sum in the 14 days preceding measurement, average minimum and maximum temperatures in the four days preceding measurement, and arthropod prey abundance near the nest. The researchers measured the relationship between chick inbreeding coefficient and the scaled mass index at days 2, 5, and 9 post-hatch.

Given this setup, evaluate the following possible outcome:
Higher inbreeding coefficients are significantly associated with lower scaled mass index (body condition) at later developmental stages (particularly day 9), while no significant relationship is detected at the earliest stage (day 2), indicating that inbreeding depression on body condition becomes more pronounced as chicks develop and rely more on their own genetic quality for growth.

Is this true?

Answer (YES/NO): NO